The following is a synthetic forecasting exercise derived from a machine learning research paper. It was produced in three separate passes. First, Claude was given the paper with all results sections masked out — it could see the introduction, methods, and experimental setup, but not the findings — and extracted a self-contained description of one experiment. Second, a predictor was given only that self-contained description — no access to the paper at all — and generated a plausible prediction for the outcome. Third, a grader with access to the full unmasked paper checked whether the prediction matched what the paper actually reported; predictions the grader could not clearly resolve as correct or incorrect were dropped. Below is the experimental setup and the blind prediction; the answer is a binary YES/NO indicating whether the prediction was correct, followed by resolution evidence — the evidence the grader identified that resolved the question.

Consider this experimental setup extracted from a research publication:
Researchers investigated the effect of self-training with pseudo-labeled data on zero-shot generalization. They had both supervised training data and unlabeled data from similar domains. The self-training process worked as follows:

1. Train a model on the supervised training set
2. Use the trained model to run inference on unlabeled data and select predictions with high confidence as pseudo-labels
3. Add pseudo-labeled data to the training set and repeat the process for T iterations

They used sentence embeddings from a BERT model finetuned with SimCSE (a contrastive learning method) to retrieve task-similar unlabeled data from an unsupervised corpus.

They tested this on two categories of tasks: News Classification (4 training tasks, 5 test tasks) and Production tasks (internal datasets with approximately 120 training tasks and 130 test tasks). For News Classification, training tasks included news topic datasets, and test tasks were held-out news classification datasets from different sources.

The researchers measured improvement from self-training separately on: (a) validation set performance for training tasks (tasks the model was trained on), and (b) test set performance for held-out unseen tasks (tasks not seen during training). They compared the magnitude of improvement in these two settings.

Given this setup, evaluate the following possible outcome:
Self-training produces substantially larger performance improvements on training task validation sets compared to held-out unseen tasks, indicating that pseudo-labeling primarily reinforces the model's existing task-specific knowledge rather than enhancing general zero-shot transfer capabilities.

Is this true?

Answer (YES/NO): NO